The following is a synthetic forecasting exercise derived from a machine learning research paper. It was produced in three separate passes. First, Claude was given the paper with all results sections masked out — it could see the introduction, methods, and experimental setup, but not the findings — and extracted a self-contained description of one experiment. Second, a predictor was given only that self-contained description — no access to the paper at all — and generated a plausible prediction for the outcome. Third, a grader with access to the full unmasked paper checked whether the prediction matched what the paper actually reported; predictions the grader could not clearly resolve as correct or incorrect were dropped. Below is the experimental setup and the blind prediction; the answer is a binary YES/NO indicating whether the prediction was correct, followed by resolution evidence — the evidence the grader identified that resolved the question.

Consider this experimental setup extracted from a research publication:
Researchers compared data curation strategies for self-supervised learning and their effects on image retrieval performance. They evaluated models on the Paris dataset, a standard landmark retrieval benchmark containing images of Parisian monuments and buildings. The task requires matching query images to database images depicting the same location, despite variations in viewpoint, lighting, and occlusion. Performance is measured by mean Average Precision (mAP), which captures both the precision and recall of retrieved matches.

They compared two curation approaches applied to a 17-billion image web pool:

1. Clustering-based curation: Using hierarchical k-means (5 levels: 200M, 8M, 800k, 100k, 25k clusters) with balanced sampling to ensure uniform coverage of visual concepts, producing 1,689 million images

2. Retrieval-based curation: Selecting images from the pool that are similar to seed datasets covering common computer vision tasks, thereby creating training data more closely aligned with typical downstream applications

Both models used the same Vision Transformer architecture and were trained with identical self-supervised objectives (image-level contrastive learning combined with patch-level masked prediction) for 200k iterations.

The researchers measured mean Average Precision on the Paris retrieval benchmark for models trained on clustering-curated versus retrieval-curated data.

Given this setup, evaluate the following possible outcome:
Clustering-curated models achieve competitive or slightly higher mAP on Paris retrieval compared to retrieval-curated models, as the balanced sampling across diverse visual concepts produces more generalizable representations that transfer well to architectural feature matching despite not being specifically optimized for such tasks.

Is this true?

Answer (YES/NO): YES